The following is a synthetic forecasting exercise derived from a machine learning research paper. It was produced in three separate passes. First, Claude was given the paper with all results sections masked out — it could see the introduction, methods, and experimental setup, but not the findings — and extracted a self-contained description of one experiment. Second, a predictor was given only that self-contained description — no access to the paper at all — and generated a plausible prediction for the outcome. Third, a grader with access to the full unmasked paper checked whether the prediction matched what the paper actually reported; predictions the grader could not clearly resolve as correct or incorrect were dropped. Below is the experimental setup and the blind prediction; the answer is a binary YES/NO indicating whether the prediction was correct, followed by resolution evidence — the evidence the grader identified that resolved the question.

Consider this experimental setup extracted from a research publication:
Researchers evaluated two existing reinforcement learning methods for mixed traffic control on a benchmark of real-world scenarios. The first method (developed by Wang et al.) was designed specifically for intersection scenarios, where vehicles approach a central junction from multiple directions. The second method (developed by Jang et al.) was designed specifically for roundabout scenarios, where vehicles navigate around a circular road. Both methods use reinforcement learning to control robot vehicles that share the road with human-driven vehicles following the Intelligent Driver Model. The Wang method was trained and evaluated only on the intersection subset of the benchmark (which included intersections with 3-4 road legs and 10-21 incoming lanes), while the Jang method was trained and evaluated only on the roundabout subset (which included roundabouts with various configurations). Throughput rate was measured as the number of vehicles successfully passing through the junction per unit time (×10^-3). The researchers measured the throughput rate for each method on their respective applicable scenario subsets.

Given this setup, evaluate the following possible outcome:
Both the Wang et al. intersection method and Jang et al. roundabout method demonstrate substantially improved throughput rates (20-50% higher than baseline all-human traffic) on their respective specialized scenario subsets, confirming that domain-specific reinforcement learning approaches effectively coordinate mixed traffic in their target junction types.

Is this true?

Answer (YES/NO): NO